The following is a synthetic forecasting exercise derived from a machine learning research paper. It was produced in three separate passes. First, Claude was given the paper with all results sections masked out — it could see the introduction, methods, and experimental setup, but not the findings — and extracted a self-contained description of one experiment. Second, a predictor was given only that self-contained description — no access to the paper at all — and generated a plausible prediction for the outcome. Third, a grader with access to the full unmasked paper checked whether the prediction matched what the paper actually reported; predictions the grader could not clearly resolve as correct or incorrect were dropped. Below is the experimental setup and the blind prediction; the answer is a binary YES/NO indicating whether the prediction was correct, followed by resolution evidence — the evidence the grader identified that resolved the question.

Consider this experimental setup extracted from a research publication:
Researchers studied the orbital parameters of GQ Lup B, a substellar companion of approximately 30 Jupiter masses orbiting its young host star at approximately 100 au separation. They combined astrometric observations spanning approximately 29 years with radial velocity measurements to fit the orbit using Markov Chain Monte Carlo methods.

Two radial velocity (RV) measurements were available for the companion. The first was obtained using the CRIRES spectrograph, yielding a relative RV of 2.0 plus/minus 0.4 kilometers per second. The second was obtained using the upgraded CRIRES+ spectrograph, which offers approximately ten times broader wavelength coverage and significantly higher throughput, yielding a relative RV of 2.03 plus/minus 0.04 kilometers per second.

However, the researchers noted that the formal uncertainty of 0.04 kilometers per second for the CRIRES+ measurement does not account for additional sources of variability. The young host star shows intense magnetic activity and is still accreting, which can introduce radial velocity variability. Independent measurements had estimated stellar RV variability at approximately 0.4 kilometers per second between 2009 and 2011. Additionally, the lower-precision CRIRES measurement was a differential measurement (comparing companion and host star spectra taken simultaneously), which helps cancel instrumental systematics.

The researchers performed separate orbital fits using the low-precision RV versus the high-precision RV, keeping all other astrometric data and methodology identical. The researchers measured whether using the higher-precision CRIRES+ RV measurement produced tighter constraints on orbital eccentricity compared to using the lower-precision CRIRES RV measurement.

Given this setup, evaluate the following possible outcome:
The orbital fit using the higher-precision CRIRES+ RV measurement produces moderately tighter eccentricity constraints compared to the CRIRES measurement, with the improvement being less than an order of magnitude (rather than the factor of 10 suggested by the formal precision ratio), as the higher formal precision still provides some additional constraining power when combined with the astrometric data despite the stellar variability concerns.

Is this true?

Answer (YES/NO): NO